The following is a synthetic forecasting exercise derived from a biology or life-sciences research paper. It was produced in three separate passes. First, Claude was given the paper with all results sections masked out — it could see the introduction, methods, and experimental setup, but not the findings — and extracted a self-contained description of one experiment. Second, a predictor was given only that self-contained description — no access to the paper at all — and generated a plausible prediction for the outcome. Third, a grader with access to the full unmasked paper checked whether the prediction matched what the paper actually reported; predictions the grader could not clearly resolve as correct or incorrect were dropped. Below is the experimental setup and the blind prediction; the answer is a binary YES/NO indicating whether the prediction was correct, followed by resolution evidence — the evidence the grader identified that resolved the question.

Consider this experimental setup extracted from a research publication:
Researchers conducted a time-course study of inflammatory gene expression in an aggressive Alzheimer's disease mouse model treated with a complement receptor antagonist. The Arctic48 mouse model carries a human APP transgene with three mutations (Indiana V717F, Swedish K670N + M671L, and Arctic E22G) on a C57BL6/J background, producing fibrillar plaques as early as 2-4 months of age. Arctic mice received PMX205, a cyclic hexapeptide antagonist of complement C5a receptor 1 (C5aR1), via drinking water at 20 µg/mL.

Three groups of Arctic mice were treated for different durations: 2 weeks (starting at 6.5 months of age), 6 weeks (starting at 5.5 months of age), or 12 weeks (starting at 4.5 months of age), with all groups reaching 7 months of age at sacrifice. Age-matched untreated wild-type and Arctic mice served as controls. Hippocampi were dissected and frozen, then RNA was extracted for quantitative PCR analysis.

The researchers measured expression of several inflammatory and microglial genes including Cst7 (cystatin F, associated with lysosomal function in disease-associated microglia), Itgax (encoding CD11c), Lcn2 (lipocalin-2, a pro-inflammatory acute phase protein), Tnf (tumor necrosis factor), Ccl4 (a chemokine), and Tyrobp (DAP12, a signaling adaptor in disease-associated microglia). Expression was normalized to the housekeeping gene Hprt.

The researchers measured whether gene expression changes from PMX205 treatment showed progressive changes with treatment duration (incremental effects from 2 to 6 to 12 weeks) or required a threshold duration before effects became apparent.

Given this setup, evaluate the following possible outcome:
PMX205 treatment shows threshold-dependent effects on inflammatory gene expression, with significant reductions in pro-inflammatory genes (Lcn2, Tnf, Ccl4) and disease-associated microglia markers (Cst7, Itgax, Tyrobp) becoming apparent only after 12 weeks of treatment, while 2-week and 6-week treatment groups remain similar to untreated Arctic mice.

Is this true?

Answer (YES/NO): NO